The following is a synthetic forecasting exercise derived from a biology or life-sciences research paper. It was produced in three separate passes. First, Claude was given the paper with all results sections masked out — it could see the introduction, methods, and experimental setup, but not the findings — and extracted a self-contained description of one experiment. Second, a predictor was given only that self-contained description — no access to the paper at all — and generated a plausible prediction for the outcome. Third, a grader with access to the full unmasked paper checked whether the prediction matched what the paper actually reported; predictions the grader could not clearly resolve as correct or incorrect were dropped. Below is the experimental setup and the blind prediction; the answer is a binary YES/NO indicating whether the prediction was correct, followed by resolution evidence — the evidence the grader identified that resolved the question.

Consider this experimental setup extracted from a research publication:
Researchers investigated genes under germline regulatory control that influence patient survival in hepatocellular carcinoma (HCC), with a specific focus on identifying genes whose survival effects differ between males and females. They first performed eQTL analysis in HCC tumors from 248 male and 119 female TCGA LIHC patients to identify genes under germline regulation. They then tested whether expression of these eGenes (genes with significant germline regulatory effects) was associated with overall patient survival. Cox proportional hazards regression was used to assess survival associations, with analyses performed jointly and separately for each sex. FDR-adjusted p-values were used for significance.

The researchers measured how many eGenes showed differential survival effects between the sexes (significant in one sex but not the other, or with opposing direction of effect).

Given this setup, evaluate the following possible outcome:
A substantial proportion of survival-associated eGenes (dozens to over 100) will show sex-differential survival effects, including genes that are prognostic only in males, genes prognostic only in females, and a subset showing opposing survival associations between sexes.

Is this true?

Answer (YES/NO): NO